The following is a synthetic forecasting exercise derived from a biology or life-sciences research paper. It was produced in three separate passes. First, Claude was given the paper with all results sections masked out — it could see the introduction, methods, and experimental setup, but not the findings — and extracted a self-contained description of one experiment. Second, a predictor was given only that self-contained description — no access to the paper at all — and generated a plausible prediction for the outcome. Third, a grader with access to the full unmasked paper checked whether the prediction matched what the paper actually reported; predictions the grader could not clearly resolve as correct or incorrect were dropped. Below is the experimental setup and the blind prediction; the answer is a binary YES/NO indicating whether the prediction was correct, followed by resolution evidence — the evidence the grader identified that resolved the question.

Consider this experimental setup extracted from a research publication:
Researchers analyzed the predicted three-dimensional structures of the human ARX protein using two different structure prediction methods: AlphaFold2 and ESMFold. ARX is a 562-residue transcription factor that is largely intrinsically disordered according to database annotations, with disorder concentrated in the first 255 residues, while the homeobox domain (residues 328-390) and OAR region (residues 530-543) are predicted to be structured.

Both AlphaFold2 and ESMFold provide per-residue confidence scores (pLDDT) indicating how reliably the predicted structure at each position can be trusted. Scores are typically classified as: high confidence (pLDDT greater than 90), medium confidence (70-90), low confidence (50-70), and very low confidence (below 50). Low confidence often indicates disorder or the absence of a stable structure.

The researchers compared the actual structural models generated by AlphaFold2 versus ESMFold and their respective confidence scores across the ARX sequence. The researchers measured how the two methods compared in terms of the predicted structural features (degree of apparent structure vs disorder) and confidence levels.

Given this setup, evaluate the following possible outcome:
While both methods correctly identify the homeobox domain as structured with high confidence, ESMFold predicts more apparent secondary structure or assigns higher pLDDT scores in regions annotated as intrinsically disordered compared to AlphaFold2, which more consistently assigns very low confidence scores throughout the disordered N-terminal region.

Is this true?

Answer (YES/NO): NO